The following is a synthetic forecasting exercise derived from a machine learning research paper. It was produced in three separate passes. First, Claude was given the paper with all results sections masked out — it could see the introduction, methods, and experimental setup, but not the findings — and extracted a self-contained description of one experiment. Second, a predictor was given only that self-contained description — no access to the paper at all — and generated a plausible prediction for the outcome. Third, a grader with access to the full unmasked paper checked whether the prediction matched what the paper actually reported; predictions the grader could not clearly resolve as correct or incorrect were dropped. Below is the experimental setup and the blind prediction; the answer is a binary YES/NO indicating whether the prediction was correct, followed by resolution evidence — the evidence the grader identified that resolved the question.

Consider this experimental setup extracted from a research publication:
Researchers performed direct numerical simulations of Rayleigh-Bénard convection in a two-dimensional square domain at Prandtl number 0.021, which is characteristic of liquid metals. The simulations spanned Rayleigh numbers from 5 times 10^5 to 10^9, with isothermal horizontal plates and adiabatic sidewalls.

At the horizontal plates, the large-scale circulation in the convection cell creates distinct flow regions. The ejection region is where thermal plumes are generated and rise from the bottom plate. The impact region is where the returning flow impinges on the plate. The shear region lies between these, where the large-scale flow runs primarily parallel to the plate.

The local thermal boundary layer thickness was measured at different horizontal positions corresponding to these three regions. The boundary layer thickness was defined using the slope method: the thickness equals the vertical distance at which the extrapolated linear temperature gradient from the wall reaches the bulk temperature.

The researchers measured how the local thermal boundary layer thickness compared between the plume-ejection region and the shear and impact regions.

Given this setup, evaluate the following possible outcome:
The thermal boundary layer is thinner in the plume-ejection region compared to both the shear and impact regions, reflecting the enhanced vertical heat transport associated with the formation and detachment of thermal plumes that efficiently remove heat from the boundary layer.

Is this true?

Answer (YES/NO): NO